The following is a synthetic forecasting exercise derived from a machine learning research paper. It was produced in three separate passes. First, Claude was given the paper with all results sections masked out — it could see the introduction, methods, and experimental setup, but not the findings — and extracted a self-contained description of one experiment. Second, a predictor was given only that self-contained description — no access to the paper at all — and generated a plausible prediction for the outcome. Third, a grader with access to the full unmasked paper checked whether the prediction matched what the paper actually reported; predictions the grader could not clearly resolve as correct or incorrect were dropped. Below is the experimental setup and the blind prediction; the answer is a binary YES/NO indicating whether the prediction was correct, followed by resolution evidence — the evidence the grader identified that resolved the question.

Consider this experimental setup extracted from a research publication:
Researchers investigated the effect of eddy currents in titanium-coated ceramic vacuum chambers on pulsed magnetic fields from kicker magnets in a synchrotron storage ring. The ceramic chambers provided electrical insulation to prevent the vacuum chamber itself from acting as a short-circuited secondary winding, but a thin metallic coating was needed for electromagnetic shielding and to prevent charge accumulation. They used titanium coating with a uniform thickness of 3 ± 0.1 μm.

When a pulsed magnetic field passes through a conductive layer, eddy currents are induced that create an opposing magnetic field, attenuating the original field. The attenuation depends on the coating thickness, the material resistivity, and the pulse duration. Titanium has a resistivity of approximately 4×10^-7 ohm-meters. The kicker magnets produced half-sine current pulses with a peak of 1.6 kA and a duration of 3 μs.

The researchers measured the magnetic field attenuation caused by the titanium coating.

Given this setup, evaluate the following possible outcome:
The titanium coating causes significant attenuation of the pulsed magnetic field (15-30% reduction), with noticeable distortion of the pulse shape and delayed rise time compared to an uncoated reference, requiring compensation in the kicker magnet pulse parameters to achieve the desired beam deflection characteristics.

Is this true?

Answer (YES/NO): NO